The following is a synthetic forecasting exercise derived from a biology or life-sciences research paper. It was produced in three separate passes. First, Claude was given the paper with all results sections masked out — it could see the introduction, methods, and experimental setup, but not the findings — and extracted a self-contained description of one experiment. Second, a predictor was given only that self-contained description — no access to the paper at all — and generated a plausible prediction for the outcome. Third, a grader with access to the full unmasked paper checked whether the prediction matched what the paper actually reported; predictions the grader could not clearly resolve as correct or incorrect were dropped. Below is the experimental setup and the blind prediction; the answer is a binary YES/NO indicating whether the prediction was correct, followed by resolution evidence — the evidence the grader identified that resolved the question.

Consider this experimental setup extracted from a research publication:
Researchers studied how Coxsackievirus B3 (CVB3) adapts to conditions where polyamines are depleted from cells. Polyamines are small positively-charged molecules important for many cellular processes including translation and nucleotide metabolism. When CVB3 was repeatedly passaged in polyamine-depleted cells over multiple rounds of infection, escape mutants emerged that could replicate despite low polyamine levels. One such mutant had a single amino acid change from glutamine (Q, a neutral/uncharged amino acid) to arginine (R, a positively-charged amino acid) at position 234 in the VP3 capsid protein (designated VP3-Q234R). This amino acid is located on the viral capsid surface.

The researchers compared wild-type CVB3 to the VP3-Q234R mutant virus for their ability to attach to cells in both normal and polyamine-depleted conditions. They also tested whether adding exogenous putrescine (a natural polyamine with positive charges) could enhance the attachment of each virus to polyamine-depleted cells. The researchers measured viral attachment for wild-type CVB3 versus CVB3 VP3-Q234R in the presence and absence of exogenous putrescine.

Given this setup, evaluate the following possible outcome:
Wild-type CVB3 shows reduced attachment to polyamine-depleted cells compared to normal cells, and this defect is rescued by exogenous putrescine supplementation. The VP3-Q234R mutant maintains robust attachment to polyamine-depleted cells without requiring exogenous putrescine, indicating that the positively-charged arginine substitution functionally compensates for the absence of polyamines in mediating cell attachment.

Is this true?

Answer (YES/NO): YES